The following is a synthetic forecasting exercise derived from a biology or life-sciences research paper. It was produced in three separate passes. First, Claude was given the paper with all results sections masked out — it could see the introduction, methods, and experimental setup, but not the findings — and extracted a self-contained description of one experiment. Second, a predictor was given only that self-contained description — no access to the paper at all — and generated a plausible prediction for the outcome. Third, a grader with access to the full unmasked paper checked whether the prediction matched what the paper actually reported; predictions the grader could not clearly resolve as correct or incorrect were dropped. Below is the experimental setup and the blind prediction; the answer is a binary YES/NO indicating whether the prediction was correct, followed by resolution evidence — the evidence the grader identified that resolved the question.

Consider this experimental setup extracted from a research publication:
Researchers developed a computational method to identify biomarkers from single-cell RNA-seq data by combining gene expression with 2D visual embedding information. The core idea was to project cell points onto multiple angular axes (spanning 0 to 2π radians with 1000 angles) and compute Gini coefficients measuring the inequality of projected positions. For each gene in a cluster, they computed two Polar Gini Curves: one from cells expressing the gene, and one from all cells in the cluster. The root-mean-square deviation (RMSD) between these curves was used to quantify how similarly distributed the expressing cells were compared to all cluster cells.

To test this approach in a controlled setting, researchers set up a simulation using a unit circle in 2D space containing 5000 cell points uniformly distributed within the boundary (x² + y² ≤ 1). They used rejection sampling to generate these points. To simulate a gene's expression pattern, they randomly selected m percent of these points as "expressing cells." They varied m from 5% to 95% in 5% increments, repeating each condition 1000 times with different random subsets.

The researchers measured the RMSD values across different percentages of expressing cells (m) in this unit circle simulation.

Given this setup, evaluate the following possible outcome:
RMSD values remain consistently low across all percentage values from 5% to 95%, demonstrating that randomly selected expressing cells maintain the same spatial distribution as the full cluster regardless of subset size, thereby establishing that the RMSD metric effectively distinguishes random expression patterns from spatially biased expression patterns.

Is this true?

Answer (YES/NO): NO